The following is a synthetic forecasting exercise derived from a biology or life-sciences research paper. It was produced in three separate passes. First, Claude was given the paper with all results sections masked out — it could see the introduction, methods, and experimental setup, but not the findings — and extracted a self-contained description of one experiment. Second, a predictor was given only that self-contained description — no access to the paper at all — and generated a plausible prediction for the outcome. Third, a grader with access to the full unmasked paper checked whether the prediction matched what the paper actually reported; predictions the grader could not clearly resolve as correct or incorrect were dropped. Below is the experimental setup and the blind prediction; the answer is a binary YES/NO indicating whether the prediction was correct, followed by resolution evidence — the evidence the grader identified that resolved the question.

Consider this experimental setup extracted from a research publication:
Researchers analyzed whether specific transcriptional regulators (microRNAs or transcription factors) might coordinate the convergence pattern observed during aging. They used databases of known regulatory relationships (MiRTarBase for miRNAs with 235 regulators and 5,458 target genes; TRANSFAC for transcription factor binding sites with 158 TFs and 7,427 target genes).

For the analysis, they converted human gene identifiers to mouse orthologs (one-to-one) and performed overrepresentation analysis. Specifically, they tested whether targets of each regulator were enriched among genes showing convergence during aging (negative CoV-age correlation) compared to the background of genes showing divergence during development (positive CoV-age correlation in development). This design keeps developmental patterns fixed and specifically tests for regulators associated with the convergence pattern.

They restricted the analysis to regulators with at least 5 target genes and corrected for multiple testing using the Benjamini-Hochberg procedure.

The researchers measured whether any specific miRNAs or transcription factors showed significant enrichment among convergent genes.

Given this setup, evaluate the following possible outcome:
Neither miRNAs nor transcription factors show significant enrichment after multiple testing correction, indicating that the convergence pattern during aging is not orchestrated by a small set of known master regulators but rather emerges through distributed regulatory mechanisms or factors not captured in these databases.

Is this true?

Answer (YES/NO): YES